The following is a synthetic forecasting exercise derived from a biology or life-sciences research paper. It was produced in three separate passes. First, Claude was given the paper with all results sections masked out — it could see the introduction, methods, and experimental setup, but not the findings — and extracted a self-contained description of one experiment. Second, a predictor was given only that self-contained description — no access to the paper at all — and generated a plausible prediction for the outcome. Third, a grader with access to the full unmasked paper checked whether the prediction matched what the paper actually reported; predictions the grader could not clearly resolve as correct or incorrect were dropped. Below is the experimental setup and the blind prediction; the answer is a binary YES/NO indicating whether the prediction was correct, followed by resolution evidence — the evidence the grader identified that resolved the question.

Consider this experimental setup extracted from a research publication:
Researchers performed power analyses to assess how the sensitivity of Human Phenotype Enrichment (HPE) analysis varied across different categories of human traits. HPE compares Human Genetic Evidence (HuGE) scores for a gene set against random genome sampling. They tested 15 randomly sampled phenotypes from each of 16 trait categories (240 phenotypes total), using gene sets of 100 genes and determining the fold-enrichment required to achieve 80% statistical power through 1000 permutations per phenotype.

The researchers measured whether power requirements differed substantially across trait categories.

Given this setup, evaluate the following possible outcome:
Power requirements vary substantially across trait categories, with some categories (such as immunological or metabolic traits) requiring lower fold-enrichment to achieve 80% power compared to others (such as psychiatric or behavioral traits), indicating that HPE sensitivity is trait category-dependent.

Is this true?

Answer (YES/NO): NO